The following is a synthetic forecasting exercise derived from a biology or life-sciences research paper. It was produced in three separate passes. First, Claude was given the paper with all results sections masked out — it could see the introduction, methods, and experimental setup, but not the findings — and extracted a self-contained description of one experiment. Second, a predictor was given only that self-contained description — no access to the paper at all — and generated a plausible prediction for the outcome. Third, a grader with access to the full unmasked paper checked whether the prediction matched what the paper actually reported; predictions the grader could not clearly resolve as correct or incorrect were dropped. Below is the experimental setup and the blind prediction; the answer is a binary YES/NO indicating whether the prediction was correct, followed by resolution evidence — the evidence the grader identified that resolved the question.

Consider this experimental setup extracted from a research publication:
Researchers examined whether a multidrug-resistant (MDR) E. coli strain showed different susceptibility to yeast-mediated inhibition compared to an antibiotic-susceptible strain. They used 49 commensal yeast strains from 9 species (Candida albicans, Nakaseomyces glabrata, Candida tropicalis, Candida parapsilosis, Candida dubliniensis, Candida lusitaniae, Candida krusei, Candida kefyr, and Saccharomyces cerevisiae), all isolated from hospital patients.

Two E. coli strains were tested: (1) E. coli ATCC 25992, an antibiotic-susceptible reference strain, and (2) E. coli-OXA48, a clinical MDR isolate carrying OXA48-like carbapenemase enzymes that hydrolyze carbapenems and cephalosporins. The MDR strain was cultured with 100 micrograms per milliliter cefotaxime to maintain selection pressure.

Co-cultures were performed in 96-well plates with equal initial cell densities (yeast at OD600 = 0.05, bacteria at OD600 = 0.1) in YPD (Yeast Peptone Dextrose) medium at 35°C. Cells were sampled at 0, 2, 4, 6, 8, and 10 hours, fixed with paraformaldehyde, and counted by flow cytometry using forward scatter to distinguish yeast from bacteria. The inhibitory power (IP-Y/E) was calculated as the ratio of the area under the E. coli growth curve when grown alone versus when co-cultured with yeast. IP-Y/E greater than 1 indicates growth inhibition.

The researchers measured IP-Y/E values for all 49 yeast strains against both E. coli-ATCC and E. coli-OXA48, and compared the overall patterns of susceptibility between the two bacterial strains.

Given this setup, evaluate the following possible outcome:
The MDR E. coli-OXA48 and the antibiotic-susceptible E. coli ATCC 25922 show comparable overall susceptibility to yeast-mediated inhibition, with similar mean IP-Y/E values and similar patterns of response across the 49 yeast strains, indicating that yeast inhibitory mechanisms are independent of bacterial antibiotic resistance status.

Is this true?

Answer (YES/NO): NO